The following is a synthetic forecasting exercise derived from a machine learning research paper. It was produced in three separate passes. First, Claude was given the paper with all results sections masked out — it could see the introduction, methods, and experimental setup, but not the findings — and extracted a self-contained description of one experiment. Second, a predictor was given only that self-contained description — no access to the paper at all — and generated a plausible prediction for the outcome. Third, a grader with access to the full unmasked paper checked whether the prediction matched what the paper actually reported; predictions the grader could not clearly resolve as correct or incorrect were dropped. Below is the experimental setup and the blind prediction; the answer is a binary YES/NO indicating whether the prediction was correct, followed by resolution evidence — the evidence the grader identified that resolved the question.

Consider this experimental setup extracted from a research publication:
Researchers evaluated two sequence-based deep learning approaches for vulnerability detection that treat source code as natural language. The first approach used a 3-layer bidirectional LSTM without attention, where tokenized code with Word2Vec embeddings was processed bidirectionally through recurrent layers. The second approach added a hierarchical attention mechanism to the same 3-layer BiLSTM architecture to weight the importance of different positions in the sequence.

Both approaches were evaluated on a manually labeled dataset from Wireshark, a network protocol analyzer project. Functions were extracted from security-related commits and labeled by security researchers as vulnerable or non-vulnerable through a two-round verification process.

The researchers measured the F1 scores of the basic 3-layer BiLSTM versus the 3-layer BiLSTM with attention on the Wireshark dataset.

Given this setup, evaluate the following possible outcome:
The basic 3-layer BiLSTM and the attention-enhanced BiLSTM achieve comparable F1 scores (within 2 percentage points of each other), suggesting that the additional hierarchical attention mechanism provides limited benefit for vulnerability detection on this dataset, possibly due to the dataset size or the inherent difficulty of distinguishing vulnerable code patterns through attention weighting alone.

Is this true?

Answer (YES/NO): NO